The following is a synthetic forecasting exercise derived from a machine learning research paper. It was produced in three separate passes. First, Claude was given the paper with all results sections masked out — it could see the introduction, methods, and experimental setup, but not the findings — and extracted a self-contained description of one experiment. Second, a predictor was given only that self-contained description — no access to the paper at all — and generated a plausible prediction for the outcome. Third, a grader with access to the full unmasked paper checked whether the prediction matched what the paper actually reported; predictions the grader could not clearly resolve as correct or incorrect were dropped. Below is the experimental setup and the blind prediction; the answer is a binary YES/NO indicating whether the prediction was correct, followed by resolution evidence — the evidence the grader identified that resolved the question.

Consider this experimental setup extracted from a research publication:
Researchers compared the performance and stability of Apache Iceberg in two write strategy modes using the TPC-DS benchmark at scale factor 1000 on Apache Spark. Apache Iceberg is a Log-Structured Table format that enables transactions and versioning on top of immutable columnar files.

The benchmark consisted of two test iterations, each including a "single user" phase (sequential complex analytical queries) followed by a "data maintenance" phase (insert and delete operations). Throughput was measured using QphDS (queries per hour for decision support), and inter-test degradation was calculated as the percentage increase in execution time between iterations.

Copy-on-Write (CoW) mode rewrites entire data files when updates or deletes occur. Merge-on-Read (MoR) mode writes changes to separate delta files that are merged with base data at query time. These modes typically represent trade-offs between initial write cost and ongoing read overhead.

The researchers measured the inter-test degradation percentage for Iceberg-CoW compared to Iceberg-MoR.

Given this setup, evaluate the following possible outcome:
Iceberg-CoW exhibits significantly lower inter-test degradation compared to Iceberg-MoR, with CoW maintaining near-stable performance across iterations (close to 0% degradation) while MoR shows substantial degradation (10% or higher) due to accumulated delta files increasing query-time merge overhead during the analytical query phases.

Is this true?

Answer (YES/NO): NO